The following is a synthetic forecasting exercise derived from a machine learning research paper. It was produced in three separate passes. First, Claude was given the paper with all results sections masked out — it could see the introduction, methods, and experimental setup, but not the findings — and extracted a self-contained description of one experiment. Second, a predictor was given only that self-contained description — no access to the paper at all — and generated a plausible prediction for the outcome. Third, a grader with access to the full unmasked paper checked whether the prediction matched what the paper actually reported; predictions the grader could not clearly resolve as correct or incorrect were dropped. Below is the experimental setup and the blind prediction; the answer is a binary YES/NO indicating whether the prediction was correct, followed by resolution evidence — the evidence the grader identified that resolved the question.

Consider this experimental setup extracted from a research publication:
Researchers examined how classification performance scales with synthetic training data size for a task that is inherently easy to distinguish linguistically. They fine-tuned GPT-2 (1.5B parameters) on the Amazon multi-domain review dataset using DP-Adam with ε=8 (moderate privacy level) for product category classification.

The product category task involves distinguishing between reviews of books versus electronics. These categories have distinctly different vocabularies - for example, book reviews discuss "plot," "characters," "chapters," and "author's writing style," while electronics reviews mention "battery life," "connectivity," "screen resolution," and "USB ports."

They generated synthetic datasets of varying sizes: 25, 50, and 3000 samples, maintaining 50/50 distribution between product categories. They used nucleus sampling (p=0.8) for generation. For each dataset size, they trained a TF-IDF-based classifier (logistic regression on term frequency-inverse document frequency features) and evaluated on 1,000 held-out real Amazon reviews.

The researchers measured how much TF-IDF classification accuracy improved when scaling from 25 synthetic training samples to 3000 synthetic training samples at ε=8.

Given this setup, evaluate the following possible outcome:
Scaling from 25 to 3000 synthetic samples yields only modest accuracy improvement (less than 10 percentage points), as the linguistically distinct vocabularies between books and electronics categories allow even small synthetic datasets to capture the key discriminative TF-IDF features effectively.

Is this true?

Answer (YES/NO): YES